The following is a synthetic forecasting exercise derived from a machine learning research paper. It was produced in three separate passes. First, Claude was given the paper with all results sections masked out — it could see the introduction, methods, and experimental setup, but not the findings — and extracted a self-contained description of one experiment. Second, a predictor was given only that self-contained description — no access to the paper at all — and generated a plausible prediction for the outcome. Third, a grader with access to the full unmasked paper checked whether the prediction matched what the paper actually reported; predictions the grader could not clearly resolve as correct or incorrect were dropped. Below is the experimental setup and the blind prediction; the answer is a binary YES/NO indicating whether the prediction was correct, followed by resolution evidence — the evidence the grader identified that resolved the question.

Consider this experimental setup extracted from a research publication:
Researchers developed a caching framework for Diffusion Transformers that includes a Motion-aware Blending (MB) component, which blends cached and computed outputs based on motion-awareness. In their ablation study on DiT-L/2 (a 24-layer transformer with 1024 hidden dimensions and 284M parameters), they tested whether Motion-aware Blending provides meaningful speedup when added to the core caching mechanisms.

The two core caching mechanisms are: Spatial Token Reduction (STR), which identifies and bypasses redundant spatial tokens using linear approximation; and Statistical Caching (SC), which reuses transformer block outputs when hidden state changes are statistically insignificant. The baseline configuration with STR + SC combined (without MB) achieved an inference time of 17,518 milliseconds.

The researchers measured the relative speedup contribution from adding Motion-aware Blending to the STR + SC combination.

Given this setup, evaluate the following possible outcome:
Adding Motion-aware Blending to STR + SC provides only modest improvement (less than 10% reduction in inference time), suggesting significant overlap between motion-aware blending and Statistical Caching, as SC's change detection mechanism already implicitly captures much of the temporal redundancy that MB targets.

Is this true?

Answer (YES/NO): YES